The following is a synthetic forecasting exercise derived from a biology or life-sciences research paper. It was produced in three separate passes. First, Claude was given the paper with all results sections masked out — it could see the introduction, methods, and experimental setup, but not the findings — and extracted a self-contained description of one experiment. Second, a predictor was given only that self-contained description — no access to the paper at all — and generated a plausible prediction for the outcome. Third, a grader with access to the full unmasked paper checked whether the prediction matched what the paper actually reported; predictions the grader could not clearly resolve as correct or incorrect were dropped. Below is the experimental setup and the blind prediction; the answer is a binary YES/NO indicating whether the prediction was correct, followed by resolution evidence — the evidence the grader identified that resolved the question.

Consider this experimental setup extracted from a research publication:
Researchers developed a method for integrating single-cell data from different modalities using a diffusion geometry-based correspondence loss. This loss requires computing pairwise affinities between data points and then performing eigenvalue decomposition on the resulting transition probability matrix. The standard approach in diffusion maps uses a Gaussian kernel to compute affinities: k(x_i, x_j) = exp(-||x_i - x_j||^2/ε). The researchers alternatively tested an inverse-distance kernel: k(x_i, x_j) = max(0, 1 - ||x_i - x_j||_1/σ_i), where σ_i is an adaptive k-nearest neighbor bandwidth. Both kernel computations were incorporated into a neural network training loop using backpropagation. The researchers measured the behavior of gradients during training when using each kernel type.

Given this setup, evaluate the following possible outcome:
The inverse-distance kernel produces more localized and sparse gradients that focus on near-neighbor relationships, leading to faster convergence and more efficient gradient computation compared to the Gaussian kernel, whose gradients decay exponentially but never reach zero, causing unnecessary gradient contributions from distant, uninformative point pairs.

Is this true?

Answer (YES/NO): NO